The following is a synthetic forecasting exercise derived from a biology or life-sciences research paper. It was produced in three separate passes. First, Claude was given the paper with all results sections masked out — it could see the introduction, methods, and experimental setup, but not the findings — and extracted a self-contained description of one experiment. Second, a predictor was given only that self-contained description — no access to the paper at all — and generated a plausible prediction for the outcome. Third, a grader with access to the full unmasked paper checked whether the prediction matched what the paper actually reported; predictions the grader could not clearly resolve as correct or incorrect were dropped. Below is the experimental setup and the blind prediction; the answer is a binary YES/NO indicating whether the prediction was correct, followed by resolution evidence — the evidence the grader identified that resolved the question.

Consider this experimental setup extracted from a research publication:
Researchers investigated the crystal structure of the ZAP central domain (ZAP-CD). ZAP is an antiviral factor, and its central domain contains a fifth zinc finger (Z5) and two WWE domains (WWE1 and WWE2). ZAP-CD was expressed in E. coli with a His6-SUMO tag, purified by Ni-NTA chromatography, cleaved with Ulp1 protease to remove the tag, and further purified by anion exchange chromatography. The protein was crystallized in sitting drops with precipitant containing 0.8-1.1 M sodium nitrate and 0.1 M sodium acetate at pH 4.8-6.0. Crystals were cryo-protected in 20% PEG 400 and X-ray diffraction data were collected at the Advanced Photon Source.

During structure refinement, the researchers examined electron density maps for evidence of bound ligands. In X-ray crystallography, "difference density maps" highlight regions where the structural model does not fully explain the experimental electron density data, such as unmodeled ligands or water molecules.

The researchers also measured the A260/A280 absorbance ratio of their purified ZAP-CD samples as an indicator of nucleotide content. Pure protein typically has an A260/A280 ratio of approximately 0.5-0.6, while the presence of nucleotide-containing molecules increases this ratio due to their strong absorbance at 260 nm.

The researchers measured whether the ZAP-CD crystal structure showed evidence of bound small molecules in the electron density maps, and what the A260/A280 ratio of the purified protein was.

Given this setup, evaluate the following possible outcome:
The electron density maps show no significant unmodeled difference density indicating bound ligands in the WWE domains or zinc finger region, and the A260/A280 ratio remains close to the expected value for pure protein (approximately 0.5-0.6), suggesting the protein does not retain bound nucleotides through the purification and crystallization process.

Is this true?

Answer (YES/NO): NO